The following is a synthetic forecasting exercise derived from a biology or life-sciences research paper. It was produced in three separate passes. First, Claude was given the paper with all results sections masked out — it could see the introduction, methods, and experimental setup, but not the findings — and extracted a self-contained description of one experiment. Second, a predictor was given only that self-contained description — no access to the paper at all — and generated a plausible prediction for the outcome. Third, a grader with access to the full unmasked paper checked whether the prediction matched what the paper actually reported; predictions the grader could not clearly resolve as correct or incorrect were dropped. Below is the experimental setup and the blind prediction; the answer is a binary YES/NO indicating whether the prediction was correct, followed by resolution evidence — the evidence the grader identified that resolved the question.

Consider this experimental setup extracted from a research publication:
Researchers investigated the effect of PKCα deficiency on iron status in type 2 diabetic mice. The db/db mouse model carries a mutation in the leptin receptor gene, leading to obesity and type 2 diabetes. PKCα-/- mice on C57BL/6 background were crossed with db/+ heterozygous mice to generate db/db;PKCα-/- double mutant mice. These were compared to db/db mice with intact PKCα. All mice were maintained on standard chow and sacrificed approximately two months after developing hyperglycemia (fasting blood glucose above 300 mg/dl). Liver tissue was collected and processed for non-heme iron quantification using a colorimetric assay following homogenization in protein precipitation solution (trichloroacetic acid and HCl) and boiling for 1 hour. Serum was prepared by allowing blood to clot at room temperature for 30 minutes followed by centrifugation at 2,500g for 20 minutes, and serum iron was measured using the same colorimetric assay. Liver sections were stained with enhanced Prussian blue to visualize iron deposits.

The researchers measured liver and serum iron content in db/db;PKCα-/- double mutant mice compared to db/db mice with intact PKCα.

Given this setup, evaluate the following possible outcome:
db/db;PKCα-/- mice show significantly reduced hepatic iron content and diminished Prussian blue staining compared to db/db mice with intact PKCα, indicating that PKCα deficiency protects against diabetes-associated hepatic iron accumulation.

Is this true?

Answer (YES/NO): YES